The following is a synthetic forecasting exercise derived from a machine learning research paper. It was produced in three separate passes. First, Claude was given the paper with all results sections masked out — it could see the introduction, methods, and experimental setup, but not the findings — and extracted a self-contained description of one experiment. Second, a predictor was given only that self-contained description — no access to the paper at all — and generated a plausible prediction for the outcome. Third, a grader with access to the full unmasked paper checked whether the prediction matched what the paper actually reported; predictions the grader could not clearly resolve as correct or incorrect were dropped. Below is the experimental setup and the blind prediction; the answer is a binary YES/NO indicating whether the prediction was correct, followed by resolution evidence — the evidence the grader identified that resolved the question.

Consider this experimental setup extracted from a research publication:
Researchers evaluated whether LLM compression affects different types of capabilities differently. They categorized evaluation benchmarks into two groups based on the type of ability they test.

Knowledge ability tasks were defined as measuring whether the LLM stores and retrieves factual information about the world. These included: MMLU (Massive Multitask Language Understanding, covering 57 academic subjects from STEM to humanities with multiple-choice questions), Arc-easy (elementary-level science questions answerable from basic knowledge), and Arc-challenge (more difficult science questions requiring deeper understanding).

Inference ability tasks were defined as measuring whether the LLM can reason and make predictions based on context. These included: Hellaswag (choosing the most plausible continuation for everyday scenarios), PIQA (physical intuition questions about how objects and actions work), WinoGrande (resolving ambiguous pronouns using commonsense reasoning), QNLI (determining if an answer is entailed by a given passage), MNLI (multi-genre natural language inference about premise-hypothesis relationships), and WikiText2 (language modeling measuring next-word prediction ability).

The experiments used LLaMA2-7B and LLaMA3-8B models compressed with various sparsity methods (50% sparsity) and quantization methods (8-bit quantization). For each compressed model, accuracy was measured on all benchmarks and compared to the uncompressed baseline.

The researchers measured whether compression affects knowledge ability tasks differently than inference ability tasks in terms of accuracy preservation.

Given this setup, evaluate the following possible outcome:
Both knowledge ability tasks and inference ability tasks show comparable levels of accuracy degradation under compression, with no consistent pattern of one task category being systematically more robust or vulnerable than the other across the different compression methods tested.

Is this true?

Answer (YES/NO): NO